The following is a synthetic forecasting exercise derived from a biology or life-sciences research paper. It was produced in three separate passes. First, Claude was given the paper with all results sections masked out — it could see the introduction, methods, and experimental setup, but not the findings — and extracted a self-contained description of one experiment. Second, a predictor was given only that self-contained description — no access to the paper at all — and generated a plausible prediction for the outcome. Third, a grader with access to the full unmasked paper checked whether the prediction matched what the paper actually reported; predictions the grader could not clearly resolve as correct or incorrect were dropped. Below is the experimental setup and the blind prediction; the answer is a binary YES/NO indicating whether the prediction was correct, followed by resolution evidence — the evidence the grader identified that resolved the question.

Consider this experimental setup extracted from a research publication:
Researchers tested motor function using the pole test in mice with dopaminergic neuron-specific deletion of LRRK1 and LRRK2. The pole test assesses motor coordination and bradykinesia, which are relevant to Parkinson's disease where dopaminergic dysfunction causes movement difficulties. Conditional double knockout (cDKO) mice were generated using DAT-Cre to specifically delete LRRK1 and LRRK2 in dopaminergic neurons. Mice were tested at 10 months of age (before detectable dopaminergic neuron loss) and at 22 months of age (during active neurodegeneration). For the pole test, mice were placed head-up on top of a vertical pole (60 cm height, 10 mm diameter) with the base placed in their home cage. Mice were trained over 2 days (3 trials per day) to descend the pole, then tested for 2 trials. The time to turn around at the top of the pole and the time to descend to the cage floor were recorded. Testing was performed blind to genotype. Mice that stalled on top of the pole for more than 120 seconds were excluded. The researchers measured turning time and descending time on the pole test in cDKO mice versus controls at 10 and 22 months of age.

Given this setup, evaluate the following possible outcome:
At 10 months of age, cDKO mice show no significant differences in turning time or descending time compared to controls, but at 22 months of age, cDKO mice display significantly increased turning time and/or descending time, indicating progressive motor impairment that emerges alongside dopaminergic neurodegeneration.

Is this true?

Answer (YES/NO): NO